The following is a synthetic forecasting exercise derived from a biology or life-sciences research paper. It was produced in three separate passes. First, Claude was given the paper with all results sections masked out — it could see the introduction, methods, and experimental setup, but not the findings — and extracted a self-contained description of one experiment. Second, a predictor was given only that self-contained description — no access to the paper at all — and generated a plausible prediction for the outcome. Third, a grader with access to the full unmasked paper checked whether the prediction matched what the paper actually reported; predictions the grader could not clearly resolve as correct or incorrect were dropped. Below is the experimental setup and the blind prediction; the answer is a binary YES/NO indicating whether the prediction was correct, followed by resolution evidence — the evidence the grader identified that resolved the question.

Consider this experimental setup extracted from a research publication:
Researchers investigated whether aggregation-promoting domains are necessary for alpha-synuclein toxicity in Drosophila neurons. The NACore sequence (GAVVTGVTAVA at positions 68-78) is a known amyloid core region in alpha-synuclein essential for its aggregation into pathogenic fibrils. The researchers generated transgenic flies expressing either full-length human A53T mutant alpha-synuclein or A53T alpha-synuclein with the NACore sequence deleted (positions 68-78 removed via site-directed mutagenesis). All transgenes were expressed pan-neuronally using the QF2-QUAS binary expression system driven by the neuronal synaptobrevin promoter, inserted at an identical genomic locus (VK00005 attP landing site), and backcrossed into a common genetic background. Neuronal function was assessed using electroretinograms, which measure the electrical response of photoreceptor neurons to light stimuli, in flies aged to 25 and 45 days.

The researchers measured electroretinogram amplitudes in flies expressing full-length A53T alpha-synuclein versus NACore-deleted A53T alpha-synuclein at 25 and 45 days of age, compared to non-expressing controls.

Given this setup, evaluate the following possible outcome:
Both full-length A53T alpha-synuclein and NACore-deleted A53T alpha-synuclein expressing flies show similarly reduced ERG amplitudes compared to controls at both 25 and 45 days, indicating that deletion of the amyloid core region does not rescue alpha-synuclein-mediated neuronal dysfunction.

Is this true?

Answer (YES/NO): NO